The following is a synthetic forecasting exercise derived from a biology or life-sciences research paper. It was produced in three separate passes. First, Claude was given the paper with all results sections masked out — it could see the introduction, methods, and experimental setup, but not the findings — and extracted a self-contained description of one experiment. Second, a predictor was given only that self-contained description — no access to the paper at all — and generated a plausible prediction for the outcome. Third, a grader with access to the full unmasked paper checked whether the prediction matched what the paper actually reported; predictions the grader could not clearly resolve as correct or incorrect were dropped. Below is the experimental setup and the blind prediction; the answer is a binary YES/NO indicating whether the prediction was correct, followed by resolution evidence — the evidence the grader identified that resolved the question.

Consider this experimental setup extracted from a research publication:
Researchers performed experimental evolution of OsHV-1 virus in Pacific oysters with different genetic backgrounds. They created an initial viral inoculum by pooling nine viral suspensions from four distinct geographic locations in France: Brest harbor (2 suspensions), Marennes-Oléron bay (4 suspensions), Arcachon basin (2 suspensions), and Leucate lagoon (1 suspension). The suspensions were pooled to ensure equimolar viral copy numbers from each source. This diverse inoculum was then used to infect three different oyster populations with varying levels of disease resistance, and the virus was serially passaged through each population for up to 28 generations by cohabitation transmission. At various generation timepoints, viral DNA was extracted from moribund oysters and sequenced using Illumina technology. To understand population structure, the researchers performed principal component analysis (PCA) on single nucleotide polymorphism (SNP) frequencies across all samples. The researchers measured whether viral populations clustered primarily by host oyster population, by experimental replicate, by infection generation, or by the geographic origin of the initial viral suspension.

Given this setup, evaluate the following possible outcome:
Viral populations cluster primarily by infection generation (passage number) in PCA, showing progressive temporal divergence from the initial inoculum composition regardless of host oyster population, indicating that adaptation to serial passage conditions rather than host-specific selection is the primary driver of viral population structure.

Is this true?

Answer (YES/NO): NO